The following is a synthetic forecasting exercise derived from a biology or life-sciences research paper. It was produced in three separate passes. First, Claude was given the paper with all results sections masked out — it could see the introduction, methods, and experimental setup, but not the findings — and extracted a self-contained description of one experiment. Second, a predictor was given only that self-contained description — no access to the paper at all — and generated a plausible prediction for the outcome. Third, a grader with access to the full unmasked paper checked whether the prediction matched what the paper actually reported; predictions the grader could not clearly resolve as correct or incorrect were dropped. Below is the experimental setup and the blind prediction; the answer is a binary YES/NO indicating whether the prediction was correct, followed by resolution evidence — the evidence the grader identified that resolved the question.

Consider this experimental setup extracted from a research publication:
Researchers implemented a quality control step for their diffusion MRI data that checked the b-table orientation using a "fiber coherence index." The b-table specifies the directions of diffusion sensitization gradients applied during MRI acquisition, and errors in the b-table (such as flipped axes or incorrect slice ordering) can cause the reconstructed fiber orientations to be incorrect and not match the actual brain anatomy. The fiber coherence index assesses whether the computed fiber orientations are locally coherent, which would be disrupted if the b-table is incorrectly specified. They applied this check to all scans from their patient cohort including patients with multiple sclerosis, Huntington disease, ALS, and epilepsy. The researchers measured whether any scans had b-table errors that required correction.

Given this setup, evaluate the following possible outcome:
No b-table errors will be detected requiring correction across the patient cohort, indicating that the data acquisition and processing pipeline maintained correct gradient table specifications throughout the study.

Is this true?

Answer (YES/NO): NO